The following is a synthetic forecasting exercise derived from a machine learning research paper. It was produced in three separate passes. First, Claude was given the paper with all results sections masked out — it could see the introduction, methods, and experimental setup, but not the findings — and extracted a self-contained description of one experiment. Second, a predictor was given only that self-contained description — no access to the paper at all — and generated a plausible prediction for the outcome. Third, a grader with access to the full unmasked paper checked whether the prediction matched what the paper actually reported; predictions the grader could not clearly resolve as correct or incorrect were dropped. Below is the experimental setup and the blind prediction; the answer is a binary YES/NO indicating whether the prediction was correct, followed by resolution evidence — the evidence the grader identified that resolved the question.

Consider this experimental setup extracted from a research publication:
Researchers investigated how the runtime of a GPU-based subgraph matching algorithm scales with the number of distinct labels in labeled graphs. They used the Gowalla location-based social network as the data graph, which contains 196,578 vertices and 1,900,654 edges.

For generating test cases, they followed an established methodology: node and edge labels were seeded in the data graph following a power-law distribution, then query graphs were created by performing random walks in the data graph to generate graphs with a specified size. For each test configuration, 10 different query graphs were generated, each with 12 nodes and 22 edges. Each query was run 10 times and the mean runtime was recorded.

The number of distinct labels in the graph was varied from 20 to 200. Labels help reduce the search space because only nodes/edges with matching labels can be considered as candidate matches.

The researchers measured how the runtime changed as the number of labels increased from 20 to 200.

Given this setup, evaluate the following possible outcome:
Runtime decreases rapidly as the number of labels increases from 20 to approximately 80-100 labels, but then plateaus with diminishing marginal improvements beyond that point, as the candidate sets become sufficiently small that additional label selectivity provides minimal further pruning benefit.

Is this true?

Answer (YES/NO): YES